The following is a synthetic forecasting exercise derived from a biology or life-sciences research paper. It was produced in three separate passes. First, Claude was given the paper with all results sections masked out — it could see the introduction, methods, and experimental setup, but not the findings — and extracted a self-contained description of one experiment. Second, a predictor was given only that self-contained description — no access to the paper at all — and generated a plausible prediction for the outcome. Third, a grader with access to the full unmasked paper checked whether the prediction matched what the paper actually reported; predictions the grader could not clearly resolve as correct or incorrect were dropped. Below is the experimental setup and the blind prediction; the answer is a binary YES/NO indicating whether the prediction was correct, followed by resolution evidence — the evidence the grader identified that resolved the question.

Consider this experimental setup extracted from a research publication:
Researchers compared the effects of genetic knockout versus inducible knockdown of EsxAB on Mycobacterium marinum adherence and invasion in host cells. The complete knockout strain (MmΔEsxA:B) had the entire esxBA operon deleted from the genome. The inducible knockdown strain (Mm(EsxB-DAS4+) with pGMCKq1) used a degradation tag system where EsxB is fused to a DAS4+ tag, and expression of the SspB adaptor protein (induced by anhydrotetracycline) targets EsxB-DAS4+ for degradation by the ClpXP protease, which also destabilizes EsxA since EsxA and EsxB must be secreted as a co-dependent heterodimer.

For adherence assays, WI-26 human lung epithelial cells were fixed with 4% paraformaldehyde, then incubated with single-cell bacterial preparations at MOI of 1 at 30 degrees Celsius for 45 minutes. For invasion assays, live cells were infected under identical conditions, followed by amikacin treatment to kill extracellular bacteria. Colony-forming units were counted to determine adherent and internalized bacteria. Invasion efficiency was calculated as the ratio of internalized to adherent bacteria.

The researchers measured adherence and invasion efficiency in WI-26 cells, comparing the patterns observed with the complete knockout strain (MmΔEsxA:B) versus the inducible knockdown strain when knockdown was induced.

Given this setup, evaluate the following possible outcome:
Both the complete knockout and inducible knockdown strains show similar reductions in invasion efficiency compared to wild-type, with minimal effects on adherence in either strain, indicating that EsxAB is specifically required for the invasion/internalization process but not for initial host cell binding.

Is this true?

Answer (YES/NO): NO